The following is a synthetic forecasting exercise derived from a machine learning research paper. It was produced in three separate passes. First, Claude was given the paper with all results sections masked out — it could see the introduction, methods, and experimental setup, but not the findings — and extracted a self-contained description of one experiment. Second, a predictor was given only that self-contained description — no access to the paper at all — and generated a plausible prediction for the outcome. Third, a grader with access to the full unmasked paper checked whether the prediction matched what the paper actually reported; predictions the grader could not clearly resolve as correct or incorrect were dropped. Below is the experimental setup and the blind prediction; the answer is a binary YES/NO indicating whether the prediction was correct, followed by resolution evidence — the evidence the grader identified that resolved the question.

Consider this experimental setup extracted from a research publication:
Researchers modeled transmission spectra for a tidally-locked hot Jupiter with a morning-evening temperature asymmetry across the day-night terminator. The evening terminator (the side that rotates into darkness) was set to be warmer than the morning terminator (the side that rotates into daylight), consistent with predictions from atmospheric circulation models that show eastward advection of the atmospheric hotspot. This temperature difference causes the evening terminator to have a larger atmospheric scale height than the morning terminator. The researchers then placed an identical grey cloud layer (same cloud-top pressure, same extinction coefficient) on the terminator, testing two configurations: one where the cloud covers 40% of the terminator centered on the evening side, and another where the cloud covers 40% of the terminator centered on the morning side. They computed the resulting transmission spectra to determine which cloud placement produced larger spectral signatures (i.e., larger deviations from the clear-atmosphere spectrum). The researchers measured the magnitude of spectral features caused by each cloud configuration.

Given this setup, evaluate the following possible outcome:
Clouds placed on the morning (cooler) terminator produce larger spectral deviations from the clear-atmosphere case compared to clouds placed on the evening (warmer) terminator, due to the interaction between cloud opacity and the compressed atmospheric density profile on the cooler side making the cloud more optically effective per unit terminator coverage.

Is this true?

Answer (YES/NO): NO